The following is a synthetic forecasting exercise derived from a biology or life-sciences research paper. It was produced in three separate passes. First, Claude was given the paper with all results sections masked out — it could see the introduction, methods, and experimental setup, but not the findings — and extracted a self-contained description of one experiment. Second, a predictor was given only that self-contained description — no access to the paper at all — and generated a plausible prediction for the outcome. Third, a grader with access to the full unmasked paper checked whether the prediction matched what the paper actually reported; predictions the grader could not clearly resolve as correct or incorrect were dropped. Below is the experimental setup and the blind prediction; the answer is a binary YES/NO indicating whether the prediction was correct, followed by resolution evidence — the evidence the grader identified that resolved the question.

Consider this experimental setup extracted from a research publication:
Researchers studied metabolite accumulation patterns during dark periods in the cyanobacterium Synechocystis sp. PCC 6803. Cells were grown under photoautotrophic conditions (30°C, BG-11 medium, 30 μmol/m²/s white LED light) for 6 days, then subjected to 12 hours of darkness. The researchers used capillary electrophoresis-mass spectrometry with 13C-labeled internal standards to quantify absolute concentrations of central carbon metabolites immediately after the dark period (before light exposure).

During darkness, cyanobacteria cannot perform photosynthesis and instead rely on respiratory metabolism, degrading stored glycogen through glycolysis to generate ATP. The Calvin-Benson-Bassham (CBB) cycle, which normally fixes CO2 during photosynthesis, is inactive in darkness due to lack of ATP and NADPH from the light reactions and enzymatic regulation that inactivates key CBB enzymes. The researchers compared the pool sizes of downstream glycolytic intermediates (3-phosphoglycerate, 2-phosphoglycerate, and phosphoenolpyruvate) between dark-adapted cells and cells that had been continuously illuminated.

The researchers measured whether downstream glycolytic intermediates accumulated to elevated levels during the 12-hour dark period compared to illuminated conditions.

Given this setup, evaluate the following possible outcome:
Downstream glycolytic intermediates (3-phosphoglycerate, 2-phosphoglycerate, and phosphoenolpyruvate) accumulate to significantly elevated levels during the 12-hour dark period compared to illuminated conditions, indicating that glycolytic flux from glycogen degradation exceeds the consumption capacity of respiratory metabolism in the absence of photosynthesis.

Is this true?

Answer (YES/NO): NO